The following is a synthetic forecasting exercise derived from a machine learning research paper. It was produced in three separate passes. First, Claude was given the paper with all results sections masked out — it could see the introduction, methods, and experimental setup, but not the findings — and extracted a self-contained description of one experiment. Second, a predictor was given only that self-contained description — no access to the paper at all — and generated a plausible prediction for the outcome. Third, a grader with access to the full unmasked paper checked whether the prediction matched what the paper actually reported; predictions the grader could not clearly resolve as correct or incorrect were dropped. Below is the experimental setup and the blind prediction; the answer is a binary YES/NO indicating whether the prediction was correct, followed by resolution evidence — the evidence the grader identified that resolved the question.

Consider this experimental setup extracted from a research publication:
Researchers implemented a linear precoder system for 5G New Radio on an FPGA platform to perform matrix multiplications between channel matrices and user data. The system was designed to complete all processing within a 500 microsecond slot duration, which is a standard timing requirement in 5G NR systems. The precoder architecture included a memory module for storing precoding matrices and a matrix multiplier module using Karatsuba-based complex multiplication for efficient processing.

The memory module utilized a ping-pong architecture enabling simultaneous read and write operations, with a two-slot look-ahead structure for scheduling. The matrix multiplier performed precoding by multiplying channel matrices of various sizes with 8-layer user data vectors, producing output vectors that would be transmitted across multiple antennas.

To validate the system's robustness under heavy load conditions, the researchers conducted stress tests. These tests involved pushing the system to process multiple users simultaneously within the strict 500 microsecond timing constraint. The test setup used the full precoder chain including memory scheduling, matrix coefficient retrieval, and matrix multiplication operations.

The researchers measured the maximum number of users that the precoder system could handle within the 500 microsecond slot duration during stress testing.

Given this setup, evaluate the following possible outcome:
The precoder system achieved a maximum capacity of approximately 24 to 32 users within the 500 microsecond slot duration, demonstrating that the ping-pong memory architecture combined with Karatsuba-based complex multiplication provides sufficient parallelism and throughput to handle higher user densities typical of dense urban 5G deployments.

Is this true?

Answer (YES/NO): NO